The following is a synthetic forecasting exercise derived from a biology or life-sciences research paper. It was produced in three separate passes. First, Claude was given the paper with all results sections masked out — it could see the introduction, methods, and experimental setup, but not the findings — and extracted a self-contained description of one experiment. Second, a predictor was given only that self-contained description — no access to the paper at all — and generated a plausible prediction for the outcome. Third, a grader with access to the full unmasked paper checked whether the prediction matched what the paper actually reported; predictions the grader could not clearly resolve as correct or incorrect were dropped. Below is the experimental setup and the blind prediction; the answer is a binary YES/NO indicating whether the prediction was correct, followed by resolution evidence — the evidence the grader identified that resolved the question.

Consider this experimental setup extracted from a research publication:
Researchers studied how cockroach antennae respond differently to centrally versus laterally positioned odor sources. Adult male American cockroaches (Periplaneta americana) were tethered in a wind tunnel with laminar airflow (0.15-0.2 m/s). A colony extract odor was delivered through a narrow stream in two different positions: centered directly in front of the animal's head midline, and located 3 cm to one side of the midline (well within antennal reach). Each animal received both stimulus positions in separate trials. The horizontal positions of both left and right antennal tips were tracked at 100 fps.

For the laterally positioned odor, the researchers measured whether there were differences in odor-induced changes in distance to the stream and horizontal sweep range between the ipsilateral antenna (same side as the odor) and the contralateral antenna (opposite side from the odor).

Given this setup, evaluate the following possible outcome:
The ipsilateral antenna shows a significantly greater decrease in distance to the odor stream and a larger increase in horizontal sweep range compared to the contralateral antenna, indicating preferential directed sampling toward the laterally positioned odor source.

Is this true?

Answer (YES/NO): NO